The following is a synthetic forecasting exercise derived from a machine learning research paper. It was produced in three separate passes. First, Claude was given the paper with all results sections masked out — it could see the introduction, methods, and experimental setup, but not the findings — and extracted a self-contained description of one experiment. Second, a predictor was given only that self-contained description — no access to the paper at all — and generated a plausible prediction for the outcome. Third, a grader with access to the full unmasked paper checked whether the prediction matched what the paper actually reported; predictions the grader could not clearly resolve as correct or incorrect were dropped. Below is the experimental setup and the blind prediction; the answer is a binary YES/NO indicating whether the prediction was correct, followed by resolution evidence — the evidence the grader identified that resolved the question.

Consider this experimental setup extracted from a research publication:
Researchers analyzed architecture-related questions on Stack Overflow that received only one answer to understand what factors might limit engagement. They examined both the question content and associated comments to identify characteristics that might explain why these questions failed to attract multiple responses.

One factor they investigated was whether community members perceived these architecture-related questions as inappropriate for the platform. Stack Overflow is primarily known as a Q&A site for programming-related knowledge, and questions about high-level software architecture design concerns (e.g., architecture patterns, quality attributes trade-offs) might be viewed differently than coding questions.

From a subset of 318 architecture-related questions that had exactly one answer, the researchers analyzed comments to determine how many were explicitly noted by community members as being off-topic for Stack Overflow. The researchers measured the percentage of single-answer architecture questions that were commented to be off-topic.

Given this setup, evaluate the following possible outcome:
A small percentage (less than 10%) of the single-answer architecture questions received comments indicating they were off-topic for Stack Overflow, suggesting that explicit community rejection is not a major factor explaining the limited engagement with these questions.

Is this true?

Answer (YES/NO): NO